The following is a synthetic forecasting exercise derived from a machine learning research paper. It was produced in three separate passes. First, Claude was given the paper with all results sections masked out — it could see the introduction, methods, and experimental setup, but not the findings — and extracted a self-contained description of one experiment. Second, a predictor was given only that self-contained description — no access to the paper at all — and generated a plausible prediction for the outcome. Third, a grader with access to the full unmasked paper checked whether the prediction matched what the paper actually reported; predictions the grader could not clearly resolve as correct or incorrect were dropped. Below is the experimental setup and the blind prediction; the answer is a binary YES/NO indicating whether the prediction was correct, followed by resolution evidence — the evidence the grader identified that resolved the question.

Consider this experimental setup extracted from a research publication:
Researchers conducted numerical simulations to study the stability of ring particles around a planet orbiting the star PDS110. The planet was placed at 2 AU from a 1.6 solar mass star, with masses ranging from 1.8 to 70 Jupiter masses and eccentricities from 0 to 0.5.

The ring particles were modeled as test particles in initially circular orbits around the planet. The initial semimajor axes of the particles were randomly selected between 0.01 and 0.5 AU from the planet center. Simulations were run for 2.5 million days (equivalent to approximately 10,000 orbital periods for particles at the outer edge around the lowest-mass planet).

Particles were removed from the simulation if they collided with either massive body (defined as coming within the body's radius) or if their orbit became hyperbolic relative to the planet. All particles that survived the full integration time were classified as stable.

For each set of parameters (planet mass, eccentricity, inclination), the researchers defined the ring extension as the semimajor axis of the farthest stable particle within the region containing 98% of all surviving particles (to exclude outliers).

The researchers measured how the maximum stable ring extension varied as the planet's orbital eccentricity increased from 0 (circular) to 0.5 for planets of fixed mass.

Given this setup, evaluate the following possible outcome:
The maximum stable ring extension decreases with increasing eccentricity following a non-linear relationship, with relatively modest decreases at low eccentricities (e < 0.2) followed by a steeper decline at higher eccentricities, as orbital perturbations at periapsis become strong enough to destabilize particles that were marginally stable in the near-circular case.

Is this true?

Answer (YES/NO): NO